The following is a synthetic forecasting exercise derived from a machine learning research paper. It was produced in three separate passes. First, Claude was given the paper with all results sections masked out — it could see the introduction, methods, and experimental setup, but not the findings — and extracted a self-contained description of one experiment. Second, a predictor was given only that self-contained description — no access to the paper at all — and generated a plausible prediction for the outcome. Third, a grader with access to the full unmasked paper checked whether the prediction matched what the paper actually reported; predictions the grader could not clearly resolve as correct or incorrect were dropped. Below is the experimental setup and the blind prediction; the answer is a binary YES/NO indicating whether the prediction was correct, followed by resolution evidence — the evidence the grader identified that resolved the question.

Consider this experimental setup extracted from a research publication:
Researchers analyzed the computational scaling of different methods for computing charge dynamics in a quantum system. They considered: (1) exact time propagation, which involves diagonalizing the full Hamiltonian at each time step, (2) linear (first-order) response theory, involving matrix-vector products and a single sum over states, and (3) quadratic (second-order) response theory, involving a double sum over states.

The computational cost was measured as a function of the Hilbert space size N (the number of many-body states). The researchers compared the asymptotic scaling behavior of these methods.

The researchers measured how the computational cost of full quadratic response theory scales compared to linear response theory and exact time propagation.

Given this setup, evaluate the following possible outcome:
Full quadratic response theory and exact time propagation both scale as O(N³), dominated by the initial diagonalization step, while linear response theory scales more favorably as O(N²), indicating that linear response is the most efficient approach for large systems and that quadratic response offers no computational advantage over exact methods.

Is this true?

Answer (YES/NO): NO